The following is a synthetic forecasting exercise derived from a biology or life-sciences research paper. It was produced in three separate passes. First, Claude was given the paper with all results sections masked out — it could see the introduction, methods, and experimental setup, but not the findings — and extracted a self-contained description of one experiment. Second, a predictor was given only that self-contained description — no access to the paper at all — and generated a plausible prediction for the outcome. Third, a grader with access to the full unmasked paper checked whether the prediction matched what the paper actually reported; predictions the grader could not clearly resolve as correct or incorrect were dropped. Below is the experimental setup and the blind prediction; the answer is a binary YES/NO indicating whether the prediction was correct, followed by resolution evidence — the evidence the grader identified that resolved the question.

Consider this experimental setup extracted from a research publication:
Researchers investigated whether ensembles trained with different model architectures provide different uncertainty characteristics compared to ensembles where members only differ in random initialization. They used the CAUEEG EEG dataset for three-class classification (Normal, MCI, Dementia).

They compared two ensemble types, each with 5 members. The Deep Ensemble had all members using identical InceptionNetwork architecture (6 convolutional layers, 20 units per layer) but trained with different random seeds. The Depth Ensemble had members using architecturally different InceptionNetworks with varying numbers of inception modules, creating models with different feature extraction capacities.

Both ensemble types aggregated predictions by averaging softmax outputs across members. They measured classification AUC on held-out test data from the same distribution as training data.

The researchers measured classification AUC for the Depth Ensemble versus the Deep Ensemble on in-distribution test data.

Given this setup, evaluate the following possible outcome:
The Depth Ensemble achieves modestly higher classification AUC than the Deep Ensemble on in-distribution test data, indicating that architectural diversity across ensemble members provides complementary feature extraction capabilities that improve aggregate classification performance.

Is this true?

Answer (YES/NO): NO